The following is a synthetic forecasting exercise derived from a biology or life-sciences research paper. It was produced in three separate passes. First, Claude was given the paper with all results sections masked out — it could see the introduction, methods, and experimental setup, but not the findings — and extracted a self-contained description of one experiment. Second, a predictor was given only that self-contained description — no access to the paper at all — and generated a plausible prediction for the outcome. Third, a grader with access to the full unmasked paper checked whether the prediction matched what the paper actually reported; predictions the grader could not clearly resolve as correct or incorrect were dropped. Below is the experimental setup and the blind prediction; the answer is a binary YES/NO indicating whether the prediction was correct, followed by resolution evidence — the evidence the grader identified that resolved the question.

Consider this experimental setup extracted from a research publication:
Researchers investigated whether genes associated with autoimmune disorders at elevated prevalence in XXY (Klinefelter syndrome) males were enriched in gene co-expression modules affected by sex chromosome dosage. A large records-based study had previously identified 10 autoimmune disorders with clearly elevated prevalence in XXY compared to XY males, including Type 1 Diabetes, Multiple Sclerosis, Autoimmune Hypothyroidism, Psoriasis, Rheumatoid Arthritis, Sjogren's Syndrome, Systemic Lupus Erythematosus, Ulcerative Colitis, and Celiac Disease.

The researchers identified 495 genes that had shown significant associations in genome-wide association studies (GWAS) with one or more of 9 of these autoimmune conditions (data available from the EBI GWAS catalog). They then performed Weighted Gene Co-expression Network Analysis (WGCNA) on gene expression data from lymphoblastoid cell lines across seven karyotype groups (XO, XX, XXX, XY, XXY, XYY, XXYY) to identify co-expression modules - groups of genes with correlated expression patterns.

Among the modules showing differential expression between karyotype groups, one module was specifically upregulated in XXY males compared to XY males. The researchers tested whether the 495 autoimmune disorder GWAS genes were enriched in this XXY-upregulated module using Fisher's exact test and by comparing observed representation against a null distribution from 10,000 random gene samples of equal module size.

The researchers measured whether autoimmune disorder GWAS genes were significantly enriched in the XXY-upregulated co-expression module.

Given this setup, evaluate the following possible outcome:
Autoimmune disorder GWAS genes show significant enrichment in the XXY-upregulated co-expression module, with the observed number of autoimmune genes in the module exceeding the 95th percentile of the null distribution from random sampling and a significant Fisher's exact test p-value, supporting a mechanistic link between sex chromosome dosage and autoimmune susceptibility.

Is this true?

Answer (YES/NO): YES